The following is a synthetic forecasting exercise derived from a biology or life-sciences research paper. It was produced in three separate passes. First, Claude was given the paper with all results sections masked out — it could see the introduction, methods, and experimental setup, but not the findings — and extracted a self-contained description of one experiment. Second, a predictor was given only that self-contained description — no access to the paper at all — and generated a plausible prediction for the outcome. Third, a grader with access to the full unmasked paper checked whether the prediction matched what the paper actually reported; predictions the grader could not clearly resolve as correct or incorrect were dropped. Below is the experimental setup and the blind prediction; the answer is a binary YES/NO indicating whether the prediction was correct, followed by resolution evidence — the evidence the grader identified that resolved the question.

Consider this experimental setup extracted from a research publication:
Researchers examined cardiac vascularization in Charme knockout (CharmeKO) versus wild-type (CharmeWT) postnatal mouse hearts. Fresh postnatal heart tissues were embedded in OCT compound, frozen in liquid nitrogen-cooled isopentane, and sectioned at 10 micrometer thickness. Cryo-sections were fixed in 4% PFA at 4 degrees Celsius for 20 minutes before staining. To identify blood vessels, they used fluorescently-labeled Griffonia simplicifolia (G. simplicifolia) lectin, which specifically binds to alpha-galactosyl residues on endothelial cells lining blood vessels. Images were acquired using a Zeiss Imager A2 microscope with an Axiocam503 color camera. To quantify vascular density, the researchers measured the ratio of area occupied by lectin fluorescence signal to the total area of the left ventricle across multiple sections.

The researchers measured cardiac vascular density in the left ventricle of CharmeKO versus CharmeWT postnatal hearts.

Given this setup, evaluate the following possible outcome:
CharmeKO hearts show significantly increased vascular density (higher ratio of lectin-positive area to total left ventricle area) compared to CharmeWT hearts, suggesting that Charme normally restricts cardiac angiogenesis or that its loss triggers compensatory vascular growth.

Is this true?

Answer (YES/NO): NO